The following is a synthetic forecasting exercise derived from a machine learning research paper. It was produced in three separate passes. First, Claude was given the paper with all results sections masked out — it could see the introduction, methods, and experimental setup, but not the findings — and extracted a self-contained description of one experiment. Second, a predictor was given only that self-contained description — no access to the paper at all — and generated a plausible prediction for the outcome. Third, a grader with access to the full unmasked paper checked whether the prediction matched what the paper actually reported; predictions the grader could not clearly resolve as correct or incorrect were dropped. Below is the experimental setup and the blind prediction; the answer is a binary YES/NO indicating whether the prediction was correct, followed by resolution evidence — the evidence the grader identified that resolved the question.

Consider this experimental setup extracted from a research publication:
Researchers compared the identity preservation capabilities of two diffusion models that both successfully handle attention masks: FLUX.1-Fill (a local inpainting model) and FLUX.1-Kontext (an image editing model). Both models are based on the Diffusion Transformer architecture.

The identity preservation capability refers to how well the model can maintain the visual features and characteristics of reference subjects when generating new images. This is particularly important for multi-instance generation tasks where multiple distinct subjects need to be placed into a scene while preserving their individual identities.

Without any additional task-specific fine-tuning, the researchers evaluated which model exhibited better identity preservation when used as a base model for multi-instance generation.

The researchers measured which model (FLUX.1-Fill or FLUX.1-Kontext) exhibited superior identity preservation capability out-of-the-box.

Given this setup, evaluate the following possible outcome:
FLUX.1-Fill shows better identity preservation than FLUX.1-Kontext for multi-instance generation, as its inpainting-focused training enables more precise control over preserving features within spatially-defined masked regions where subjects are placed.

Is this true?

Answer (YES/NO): NO